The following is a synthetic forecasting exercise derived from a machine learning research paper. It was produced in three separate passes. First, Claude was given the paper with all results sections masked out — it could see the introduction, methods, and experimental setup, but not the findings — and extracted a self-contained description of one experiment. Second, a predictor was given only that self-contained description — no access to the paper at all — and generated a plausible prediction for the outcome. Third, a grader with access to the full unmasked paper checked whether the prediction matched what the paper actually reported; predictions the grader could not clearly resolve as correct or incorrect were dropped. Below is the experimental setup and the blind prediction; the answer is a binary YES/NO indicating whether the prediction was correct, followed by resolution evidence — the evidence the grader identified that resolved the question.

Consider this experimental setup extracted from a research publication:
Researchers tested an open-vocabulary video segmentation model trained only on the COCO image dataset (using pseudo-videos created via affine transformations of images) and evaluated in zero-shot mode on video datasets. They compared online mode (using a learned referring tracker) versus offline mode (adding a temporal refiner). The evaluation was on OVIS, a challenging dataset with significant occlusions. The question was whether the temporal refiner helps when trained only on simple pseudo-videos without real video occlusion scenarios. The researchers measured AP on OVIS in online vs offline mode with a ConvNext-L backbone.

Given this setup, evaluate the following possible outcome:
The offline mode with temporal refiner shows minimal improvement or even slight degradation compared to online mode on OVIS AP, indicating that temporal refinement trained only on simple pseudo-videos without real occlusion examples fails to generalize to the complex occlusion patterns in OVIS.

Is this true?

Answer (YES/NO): YES